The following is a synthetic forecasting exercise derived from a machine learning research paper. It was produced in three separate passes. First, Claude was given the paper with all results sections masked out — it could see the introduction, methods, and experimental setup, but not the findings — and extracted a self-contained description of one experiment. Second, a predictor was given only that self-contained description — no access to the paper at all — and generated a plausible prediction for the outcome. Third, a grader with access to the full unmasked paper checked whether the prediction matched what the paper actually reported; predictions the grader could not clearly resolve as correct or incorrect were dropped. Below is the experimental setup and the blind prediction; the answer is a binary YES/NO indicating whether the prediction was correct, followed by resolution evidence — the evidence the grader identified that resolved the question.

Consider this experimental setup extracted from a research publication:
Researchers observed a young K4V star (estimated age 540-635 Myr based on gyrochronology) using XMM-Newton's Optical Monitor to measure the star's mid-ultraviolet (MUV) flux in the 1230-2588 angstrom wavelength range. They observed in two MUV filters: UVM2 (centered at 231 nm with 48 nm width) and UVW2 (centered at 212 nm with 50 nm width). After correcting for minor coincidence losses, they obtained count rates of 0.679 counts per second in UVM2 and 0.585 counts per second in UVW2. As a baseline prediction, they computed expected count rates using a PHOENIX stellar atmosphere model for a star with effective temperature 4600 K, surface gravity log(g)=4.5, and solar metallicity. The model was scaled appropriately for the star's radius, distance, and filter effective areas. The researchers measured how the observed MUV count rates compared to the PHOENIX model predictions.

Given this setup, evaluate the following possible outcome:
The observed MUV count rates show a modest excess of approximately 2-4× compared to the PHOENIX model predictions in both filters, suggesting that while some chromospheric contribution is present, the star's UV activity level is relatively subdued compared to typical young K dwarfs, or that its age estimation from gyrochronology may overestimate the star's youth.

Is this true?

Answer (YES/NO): NO